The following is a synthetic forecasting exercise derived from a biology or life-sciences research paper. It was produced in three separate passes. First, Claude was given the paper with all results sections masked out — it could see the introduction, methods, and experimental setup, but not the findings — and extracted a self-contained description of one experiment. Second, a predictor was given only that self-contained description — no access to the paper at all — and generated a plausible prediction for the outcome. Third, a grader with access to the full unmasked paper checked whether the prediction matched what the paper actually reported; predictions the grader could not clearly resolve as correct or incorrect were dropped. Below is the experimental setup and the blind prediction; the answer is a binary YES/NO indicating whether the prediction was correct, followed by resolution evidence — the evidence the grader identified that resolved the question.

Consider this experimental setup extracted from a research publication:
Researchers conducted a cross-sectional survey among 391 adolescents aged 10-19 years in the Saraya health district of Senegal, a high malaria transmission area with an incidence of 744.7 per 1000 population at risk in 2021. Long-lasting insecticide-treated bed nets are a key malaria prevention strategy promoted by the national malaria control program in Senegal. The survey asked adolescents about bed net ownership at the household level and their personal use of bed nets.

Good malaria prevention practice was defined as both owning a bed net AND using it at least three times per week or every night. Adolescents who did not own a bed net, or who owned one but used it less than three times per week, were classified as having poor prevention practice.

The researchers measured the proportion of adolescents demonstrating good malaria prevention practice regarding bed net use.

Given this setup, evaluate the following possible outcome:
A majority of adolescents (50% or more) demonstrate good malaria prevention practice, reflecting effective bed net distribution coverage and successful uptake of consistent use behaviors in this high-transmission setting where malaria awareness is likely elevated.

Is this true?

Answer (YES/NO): NO